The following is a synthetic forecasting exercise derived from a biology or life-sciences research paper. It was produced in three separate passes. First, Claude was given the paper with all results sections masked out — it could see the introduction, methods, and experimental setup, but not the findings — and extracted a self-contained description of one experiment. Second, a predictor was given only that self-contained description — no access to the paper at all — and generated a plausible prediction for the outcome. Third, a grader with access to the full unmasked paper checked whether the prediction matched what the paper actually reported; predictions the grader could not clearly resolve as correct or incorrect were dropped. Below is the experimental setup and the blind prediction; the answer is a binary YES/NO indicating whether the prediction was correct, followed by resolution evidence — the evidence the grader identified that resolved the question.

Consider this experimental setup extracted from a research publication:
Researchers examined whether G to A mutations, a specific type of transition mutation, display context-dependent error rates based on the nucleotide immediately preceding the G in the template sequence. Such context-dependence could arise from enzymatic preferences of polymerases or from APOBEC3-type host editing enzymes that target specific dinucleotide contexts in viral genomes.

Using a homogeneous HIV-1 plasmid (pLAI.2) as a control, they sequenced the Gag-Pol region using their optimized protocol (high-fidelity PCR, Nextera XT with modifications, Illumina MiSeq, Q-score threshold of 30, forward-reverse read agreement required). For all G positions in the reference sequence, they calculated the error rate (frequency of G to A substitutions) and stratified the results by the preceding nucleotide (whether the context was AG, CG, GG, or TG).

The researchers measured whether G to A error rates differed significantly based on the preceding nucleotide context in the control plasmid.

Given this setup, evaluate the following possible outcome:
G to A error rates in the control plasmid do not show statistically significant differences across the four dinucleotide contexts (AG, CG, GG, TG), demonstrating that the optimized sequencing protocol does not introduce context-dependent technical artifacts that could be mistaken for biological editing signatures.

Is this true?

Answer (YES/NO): NO